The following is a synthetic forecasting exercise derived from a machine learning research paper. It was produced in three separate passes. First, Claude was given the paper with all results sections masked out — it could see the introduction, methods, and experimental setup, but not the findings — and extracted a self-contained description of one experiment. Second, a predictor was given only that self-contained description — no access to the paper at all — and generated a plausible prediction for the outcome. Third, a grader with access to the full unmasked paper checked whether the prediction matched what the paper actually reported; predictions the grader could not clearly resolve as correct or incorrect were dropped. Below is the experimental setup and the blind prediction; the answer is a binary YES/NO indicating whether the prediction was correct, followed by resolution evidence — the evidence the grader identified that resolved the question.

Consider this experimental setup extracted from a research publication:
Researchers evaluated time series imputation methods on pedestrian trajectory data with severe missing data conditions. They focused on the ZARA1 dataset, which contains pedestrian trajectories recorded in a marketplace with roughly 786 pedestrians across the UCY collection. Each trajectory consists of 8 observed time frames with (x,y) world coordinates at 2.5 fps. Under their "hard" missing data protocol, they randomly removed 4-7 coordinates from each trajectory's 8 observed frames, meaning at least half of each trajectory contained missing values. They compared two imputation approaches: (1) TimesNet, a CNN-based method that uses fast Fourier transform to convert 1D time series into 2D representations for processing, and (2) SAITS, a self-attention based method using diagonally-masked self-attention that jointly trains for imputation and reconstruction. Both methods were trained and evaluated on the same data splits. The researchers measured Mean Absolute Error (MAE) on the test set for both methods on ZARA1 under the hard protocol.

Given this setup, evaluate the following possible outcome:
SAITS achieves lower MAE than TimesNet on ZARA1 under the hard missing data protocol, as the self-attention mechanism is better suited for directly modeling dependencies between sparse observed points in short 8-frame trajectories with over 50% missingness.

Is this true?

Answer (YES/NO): NO